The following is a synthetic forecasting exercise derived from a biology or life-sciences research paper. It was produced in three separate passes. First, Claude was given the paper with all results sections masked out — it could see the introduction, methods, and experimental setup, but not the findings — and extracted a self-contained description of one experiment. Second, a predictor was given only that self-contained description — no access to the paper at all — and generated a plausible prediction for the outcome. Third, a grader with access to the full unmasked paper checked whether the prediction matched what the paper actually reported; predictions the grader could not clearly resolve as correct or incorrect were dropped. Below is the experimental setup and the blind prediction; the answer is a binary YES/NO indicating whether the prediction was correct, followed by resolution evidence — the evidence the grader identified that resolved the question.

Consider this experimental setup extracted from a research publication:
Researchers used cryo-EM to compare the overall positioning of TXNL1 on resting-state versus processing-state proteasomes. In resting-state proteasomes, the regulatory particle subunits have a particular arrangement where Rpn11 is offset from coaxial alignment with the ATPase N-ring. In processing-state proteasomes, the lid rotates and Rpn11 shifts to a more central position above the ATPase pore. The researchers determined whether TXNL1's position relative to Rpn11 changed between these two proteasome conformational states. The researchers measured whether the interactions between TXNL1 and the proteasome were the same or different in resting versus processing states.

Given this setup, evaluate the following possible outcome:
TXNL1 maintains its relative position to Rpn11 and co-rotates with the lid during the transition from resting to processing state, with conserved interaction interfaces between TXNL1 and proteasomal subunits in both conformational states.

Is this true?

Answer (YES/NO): NO